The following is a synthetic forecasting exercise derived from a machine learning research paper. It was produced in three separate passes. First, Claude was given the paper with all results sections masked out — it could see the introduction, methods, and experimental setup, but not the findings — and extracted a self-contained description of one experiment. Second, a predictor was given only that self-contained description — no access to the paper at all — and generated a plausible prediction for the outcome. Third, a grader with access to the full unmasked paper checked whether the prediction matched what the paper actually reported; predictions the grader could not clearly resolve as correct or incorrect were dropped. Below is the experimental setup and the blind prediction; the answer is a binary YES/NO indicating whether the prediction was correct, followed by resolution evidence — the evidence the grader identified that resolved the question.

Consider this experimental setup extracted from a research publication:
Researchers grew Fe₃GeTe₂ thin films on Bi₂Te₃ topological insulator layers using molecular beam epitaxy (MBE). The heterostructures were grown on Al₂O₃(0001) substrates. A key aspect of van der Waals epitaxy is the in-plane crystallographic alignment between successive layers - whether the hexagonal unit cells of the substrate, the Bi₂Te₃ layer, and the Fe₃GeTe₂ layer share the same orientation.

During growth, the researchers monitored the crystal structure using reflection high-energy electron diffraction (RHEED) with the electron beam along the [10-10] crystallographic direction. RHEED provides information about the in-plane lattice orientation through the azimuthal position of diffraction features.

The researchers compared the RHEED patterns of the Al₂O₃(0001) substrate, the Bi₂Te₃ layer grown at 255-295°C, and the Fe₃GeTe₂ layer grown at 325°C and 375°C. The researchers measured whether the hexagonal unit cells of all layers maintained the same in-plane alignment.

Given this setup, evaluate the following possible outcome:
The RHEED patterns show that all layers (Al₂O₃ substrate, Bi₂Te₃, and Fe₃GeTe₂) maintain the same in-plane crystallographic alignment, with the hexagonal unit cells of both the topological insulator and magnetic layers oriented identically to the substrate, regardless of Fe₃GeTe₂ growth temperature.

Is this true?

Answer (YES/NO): YES